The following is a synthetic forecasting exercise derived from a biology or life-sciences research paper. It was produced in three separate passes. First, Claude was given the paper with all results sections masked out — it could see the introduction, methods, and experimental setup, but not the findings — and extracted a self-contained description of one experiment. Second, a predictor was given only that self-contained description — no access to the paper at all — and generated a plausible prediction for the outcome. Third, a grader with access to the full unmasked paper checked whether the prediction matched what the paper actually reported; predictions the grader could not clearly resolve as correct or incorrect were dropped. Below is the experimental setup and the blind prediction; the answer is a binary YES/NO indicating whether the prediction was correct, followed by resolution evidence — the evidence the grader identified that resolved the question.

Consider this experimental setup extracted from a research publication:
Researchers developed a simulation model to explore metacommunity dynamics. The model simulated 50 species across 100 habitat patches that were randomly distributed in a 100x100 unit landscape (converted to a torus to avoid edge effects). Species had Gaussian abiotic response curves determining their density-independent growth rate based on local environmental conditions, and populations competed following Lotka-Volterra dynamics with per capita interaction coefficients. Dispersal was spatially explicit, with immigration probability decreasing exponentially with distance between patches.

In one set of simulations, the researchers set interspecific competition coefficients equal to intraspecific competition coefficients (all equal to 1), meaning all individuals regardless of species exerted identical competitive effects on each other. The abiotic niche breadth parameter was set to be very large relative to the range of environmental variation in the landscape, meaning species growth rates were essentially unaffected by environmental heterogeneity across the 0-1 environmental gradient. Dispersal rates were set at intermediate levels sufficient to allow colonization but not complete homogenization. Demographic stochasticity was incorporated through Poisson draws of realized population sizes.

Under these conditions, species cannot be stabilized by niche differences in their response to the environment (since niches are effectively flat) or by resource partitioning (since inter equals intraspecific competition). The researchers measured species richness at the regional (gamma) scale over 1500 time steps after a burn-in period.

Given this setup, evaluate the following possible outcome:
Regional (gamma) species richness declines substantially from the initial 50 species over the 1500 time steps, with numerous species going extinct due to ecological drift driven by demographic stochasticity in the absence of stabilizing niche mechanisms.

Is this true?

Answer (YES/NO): NO